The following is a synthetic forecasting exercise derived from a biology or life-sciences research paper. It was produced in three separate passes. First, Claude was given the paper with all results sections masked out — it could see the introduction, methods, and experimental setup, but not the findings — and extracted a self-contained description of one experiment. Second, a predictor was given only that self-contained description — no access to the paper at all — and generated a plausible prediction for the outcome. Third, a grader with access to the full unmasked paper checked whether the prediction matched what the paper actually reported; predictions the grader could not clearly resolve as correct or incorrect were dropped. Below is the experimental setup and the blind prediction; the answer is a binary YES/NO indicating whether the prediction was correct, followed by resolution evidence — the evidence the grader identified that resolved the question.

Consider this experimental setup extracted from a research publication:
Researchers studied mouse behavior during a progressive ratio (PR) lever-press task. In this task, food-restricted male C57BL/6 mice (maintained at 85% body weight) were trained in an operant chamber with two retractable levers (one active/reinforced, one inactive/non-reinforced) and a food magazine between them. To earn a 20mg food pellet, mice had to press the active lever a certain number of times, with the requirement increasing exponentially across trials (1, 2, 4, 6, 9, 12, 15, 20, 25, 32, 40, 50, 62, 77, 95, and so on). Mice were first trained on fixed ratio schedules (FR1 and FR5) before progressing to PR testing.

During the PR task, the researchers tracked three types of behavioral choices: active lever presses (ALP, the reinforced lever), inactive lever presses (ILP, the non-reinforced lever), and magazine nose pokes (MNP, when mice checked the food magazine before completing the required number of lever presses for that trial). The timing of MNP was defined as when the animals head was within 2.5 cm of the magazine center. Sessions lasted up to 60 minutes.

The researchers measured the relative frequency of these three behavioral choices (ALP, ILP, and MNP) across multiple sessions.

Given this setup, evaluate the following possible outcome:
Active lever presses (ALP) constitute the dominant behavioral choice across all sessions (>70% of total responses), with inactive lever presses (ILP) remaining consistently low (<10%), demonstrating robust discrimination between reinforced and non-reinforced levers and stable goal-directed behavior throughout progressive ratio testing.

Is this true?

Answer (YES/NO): YES